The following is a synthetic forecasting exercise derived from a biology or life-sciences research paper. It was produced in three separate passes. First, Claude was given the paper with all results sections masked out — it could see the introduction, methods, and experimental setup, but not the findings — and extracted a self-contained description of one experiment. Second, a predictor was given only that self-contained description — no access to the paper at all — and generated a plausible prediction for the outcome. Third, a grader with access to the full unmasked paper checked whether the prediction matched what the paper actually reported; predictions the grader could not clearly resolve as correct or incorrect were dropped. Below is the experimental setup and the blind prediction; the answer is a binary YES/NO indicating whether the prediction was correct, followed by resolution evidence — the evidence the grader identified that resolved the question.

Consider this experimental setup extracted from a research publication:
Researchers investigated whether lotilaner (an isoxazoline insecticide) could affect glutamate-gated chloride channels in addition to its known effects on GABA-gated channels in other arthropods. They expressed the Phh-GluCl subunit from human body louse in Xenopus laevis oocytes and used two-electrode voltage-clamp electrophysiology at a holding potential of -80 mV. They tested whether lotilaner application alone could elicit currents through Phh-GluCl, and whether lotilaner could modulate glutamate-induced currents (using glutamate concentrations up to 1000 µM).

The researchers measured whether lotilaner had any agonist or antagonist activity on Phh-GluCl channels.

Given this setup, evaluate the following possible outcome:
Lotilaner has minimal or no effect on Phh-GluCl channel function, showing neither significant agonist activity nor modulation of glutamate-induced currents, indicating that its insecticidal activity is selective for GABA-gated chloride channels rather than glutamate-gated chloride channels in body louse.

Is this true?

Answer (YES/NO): YES